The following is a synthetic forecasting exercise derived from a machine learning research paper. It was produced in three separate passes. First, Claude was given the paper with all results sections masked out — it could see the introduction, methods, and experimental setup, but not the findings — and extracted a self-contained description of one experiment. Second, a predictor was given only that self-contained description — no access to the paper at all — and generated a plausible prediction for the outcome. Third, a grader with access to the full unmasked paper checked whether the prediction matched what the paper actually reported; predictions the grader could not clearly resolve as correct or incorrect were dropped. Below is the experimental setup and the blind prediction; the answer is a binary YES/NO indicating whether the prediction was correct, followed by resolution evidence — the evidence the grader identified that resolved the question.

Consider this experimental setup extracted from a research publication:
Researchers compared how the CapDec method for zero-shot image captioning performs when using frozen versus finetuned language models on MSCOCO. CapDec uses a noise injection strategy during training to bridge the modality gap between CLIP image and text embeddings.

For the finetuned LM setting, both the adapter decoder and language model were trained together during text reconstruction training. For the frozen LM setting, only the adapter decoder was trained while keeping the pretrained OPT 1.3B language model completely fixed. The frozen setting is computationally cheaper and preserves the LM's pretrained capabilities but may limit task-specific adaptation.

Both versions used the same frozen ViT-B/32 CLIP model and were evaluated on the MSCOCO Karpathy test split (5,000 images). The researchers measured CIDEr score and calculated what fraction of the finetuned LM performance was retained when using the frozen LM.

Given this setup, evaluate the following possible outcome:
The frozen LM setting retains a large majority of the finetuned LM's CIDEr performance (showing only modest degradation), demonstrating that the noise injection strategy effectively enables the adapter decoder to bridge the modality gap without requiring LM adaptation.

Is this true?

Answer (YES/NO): NO